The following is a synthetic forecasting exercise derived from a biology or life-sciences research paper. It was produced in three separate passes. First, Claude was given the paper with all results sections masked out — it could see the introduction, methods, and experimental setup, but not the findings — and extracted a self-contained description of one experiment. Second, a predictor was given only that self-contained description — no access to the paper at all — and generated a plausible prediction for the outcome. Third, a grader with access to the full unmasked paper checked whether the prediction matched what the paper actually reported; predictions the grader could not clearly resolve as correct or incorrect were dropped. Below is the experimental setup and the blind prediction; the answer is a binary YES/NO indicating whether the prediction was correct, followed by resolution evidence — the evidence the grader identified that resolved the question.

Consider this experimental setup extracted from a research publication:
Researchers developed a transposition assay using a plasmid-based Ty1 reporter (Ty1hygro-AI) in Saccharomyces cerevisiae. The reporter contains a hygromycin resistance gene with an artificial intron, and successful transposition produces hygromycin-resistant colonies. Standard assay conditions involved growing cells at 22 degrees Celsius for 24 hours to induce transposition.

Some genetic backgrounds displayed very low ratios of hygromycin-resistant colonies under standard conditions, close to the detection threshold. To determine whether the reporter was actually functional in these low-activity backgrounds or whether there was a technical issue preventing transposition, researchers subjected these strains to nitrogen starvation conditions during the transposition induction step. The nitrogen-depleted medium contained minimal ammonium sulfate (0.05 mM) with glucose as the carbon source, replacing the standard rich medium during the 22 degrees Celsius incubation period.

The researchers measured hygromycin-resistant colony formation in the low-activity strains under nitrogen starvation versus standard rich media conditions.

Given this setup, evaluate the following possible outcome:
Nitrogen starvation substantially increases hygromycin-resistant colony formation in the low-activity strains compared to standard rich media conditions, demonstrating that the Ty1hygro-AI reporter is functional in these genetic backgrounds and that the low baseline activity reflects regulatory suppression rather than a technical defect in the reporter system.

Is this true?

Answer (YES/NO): YES